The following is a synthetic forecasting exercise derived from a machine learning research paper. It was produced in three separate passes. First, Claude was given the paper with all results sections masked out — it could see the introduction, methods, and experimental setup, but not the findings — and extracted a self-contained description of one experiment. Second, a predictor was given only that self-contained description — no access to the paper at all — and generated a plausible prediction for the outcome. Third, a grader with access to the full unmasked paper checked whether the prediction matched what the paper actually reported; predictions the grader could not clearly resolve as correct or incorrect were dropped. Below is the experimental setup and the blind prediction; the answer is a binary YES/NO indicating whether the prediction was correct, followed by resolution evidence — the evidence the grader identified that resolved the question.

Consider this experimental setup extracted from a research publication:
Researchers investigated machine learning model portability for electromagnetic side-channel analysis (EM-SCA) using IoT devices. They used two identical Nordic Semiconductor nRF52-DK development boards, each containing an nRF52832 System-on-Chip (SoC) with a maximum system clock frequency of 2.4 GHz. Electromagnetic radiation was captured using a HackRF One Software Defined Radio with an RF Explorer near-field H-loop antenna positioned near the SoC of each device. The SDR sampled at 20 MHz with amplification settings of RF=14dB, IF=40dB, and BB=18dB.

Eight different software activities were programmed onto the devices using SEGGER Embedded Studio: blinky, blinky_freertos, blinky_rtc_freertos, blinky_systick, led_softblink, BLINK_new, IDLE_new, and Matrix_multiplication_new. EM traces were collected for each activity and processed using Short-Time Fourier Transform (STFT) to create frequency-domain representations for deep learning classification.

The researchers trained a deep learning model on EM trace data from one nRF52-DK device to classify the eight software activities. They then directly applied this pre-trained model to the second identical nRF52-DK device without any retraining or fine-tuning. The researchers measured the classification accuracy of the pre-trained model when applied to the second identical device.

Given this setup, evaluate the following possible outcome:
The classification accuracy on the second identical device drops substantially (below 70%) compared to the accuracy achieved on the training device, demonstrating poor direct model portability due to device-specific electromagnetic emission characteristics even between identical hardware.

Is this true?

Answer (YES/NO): YES